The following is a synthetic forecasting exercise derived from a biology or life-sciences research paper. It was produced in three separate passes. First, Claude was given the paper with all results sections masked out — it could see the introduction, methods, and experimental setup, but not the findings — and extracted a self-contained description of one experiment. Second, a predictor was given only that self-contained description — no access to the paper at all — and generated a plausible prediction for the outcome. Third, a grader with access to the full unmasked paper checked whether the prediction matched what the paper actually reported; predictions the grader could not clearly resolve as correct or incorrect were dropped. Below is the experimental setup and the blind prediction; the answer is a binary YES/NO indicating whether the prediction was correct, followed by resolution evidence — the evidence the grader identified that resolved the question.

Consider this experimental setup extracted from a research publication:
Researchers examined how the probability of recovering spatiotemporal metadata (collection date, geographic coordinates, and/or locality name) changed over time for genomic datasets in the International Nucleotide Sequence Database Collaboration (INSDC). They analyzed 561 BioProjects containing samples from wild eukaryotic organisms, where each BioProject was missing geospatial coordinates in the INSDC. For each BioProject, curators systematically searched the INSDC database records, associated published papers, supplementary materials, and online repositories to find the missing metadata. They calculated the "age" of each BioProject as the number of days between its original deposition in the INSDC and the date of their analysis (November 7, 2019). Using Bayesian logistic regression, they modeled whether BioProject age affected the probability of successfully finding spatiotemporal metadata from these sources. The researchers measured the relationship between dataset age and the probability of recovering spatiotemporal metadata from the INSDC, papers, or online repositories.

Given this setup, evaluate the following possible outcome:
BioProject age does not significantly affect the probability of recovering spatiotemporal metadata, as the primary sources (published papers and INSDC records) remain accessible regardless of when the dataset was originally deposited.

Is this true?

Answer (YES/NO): NO